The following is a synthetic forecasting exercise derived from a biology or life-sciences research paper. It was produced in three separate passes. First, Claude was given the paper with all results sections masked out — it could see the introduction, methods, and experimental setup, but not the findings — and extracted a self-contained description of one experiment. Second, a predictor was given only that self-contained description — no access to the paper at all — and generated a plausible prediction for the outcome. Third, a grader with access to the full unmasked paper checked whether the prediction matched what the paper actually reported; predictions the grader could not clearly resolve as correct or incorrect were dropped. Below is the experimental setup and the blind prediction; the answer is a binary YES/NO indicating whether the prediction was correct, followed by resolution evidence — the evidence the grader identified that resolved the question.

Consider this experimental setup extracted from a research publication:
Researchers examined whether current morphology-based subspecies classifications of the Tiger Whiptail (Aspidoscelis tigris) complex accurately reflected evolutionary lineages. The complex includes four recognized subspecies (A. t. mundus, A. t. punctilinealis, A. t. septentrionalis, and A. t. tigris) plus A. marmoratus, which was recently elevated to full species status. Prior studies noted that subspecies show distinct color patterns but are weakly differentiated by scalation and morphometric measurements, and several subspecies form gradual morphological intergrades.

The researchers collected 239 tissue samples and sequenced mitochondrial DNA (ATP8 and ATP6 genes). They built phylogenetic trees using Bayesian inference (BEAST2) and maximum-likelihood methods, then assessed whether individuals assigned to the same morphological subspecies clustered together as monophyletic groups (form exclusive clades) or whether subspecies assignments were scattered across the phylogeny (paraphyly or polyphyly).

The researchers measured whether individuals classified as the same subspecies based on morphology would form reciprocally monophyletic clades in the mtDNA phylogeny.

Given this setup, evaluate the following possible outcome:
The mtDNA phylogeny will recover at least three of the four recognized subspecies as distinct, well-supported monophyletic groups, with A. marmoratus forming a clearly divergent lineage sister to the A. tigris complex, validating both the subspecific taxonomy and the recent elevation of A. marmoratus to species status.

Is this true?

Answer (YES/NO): NO